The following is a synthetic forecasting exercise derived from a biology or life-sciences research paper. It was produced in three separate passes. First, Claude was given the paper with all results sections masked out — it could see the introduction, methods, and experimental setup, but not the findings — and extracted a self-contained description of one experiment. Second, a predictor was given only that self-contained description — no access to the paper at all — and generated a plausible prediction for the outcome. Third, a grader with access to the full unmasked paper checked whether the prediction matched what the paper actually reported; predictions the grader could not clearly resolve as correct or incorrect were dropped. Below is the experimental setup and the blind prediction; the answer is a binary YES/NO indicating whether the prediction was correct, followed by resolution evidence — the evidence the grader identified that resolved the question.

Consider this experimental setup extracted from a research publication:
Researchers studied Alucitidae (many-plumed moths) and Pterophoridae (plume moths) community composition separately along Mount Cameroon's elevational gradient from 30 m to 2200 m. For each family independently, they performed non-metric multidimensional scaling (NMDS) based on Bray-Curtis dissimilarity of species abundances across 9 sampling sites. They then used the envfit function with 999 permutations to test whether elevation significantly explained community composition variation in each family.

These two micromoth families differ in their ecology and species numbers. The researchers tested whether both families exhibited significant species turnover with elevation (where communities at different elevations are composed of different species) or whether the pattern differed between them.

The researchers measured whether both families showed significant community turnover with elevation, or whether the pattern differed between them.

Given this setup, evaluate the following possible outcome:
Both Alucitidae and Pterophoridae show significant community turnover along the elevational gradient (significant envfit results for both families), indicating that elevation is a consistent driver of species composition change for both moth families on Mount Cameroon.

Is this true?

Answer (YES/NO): YES